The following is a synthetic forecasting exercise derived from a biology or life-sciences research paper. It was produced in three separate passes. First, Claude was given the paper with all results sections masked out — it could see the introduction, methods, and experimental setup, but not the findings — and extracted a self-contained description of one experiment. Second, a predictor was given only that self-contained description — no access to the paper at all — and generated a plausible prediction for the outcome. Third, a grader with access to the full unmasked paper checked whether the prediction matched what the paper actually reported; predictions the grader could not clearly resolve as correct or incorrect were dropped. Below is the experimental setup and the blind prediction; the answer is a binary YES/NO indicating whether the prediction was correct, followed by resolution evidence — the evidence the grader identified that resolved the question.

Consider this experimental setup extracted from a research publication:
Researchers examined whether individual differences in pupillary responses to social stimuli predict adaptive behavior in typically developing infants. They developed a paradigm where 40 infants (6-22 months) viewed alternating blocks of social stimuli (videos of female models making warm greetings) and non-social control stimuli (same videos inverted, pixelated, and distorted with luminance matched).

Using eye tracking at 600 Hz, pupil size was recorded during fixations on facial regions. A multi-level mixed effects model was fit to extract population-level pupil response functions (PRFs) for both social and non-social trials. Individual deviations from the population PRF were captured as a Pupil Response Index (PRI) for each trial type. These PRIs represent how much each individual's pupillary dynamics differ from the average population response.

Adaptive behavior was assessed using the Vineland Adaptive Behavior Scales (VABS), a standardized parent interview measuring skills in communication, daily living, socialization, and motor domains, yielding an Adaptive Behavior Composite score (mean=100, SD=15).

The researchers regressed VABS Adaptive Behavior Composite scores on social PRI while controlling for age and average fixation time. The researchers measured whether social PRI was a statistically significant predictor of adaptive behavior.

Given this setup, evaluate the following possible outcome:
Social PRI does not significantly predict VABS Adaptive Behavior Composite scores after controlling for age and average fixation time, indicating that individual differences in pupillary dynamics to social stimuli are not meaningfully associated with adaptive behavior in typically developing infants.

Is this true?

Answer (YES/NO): NO